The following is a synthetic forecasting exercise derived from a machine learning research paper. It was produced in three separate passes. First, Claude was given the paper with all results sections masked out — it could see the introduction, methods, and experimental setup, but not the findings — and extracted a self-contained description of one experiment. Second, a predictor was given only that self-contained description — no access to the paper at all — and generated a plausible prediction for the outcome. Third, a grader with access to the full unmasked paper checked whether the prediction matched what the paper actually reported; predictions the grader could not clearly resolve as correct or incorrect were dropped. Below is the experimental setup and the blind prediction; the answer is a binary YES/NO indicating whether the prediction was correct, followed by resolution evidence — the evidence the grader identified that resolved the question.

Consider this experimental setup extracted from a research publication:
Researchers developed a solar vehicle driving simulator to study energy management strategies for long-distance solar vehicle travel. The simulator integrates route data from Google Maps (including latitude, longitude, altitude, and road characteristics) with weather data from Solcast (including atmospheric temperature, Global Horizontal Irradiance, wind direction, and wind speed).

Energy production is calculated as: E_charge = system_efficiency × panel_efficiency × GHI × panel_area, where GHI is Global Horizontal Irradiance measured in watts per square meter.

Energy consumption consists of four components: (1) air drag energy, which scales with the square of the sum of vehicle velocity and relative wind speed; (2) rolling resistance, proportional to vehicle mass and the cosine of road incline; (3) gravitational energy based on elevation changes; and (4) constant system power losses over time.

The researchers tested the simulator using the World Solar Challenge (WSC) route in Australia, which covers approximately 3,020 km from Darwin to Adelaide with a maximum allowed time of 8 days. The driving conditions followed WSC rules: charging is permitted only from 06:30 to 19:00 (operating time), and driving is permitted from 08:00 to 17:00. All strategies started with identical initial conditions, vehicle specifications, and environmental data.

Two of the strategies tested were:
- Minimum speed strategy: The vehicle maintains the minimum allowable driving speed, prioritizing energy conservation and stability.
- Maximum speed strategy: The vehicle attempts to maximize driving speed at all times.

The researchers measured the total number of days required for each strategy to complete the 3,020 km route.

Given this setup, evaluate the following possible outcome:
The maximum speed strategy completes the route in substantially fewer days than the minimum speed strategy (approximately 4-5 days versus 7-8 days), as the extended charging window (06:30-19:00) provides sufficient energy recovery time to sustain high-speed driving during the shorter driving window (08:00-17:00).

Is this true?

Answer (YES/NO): NO